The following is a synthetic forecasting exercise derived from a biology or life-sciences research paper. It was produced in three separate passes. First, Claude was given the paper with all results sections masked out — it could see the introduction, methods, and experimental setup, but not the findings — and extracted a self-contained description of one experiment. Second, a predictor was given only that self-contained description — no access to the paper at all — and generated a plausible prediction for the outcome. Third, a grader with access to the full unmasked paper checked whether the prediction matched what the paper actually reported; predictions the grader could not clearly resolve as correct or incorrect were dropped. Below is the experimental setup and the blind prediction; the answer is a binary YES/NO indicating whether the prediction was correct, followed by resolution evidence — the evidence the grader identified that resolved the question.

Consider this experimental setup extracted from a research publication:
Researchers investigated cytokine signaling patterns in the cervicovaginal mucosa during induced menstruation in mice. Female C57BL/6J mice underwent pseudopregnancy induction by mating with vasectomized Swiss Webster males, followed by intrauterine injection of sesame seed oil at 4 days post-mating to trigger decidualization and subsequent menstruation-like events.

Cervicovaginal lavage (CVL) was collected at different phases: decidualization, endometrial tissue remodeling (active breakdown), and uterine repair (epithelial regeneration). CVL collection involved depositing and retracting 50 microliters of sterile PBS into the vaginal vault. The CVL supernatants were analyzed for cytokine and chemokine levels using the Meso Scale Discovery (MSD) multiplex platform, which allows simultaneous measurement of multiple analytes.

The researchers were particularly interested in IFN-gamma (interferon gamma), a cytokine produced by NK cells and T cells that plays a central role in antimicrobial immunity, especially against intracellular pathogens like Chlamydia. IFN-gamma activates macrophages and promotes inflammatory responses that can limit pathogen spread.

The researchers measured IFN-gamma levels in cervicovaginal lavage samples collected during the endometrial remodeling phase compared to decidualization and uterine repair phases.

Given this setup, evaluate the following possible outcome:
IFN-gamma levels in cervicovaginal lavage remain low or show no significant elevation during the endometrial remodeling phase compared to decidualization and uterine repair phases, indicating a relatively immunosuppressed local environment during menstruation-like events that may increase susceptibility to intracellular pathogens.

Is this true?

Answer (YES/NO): NO